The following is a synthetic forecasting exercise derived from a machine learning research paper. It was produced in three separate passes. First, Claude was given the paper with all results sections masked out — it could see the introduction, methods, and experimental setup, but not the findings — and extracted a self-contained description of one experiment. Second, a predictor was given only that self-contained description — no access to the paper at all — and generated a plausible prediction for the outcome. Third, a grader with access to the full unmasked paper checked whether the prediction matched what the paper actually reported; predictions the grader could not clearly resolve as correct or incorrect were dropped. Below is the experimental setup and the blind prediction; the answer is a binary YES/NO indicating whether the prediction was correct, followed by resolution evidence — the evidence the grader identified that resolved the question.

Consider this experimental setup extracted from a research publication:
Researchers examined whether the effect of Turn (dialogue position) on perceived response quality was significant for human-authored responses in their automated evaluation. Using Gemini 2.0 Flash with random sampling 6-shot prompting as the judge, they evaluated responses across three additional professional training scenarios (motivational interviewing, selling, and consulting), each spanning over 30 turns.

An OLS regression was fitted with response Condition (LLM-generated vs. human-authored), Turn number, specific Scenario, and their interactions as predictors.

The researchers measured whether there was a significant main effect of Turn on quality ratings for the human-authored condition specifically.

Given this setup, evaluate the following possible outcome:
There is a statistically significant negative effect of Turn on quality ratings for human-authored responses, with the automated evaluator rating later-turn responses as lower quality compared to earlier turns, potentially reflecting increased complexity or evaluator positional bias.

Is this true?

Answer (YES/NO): NO